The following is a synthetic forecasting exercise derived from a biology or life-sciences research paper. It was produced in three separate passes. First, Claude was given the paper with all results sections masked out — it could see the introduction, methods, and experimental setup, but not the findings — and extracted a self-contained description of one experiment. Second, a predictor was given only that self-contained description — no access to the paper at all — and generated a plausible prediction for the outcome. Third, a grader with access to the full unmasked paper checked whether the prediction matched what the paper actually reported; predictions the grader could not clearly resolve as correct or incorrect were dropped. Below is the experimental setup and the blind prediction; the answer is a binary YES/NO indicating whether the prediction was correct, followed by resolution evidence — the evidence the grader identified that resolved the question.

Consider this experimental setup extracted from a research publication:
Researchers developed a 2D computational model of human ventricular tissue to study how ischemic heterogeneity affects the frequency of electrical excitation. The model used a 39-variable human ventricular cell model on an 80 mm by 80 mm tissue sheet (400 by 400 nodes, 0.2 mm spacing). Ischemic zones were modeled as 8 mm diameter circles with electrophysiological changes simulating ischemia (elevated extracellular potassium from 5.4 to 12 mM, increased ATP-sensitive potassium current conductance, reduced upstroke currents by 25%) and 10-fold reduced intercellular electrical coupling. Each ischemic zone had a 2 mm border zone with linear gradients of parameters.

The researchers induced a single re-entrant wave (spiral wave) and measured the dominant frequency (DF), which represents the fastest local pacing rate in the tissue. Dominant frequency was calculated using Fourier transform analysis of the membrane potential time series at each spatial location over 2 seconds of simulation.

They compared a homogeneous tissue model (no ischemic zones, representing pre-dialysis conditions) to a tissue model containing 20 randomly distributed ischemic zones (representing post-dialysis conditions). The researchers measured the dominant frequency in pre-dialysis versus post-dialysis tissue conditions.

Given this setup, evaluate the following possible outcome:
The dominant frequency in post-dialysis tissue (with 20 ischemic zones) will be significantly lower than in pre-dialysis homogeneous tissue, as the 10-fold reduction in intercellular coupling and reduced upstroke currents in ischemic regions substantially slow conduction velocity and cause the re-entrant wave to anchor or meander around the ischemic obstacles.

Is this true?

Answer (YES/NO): NO